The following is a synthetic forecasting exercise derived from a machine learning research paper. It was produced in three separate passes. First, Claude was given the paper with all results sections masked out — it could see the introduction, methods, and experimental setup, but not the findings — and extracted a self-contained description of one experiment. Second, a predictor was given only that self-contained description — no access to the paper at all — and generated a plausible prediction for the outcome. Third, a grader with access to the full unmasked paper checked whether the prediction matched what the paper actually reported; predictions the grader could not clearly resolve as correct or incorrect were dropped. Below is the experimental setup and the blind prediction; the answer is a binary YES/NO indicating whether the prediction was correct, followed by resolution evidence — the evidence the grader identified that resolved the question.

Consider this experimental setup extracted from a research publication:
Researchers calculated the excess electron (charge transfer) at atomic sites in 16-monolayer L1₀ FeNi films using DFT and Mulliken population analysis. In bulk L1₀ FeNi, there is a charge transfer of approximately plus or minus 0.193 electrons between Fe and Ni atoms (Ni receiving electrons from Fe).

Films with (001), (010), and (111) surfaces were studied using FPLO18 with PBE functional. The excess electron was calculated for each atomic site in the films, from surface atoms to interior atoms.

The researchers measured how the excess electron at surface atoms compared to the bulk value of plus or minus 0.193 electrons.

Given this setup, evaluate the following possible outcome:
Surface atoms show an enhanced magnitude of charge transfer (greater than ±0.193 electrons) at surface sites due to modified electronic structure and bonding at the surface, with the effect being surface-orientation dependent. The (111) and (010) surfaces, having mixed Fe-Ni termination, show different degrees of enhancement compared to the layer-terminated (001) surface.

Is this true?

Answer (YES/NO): NO